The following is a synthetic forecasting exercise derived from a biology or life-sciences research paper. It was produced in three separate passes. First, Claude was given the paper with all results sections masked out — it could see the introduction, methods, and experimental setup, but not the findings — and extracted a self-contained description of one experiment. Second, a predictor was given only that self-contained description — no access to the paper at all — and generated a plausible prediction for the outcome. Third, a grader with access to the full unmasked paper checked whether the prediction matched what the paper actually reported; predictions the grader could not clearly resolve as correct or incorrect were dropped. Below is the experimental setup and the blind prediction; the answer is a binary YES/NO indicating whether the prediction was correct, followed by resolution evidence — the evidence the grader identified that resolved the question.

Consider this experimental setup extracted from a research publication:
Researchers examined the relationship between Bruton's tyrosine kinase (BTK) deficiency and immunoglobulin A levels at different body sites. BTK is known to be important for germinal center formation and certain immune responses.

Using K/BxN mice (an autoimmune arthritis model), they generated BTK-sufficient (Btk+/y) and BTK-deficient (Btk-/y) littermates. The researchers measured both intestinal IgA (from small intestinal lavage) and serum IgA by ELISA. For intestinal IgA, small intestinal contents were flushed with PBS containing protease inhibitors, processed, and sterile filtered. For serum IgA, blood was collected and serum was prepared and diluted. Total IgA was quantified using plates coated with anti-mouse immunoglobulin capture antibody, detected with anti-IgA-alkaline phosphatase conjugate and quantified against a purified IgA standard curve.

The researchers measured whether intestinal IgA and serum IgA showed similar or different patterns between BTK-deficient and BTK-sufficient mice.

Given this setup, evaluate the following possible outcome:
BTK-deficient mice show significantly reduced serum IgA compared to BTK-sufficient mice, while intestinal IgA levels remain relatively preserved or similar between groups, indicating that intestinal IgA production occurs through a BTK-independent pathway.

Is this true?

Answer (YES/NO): NO